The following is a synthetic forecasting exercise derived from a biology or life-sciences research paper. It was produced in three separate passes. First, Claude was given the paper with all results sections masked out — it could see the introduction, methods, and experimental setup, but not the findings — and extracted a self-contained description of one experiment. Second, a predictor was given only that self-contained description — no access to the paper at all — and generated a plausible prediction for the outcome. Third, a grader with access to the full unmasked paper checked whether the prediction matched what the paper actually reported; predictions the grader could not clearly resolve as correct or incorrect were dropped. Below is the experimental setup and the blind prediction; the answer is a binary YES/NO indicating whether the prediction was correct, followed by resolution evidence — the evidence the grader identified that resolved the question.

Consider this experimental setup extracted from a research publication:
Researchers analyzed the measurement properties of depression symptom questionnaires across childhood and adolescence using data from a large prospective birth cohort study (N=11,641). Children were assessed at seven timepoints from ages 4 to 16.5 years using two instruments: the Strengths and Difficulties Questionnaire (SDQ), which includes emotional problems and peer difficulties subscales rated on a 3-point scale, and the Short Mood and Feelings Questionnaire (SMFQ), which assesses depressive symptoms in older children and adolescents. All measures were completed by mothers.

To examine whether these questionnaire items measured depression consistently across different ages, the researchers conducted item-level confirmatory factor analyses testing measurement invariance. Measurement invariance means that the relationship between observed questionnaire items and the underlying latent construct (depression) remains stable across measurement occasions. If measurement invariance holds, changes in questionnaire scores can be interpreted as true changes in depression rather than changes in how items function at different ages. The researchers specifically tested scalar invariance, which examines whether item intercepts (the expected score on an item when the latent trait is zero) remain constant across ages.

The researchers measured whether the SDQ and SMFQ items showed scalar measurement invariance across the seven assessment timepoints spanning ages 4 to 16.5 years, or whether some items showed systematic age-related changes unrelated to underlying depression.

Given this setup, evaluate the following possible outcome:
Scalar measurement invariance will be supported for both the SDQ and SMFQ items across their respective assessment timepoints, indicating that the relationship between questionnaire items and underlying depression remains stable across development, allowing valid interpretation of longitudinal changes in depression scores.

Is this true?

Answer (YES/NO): NO